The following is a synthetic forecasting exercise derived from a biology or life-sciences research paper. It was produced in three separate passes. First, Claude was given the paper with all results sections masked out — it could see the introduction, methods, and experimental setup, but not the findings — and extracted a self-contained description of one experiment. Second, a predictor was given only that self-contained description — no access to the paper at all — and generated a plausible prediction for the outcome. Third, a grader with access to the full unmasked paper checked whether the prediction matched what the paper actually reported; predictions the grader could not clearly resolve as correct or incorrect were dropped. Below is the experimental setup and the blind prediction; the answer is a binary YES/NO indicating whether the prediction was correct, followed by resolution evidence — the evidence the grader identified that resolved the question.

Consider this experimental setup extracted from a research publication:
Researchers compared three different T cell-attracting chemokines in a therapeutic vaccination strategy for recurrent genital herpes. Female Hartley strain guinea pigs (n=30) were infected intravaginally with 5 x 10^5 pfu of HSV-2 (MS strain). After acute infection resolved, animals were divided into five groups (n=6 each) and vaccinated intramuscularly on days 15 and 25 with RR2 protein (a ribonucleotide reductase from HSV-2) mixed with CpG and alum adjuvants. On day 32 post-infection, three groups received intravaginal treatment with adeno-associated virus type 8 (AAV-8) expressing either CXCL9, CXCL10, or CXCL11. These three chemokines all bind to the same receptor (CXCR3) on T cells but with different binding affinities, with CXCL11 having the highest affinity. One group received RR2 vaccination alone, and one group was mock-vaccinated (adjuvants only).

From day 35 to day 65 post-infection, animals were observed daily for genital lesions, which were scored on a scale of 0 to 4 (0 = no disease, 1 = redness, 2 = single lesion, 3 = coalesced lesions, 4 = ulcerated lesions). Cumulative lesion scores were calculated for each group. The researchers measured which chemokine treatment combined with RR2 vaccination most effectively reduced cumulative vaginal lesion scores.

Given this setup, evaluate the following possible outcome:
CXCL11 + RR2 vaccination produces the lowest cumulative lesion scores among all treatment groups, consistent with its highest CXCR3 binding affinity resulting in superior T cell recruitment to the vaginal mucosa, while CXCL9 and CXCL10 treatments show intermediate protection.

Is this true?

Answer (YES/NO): YES